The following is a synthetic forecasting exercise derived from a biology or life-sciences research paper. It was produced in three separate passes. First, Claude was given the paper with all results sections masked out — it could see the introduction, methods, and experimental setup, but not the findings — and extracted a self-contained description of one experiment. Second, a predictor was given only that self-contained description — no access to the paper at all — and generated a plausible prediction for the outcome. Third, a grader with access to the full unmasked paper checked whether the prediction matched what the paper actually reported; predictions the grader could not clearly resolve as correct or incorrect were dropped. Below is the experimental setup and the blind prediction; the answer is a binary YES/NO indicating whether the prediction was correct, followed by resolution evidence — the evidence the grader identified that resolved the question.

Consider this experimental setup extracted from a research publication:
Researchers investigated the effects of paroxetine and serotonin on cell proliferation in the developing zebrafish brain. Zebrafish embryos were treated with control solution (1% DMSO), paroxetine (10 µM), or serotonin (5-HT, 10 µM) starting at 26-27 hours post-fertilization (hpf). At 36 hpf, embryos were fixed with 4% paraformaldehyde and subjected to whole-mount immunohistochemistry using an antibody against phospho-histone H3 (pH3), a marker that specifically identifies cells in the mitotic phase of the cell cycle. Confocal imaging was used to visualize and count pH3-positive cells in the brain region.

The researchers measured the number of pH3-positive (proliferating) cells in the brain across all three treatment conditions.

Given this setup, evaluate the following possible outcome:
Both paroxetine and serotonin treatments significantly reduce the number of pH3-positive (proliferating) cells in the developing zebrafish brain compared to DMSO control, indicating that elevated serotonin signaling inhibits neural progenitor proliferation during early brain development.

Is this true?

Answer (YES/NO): NO